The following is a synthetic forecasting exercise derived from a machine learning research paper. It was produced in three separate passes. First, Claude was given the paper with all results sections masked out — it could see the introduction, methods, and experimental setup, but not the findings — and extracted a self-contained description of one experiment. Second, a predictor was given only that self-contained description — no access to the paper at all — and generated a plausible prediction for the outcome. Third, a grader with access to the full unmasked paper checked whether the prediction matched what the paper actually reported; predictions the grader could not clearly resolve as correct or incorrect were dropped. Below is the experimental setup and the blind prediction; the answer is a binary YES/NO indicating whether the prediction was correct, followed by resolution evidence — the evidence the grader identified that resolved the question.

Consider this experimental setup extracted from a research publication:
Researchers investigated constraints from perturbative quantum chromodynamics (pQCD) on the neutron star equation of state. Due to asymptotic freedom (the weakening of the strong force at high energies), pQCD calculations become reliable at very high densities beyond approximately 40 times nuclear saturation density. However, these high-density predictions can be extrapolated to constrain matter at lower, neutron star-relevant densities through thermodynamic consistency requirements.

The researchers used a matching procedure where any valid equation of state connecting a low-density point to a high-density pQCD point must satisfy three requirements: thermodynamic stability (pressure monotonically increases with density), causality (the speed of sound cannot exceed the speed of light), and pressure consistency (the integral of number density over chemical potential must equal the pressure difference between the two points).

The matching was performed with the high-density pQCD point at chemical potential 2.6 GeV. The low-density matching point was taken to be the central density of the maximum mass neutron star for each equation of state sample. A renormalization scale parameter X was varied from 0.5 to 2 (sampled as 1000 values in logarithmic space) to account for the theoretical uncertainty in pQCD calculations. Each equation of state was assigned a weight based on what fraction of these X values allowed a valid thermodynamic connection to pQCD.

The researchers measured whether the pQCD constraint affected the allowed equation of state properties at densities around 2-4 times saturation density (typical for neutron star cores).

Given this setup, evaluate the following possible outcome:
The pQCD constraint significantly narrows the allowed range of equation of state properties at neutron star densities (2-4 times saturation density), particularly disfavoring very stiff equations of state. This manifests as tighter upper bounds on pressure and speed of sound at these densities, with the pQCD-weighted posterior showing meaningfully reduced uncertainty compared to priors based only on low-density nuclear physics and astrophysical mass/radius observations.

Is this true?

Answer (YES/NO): NO